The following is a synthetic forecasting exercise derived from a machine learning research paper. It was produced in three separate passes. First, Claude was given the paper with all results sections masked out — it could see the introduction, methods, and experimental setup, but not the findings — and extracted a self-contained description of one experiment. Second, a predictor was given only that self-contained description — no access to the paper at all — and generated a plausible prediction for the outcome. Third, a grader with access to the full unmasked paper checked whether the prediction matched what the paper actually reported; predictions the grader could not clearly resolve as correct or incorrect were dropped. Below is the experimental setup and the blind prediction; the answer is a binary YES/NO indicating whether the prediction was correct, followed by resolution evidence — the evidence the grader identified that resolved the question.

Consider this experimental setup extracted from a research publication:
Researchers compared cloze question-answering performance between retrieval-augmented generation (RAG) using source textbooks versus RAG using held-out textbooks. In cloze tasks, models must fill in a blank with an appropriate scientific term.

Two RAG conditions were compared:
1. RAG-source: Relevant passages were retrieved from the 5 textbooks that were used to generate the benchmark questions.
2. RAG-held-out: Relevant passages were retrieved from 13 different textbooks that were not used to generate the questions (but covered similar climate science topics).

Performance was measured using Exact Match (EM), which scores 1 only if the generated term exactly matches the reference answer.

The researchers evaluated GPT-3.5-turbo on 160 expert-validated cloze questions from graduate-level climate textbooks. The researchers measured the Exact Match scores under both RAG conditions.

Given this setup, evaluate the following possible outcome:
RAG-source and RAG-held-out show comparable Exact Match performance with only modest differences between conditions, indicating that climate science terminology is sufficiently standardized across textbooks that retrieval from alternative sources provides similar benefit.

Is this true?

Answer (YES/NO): NO